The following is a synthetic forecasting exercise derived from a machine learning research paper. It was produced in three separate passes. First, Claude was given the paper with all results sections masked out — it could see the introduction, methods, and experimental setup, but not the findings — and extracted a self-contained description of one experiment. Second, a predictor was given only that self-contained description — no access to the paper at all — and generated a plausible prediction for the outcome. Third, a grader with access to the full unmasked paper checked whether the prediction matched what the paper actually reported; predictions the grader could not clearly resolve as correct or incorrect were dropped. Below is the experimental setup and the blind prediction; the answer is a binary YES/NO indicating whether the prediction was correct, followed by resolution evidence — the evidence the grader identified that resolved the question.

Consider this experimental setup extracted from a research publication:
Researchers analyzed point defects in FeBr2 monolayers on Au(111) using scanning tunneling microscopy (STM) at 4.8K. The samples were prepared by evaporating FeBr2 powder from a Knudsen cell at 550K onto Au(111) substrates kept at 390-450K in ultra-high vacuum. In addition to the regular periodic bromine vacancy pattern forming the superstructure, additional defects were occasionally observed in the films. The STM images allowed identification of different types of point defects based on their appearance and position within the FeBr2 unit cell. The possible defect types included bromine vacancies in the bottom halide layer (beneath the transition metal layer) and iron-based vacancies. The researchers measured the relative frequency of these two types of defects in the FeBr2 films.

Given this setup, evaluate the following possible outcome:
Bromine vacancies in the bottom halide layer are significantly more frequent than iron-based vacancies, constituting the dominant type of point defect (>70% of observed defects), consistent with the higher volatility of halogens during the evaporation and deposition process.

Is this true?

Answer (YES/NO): YES